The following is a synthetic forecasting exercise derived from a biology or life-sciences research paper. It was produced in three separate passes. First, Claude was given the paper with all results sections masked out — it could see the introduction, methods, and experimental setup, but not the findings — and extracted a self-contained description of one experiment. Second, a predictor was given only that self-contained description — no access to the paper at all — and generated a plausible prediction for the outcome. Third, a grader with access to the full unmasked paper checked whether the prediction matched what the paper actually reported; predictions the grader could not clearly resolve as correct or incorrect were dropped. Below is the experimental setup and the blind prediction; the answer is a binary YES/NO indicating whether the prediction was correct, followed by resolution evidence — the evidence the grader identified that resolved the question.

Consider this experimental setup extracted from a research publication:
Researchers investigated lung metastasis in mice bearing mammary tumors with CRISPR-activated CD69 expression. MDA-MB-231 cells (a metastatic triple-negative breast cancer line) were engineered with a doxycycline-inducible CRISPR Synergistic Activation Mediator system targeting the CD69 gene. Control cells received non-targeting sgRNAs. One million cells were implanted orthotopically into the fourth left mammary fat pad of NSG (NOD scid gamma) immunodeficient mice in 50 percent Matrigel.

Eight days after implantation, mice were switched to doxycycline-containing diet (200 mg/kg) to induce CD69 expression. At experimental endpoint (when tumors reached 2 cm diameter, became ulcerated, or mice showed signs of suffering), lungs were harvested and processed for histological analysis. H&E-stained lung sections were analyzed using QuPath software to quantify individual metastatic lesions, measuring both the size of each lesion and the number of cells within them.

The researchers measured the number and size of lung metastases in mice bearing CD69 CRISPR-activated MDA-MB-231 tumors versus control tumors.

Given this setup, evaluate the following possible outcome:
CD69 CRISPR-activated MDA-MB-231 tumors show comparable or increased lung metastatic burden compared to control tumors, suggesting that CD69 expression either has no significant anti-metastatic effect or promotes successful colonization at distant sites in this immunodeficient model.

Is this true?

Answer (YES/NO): YES